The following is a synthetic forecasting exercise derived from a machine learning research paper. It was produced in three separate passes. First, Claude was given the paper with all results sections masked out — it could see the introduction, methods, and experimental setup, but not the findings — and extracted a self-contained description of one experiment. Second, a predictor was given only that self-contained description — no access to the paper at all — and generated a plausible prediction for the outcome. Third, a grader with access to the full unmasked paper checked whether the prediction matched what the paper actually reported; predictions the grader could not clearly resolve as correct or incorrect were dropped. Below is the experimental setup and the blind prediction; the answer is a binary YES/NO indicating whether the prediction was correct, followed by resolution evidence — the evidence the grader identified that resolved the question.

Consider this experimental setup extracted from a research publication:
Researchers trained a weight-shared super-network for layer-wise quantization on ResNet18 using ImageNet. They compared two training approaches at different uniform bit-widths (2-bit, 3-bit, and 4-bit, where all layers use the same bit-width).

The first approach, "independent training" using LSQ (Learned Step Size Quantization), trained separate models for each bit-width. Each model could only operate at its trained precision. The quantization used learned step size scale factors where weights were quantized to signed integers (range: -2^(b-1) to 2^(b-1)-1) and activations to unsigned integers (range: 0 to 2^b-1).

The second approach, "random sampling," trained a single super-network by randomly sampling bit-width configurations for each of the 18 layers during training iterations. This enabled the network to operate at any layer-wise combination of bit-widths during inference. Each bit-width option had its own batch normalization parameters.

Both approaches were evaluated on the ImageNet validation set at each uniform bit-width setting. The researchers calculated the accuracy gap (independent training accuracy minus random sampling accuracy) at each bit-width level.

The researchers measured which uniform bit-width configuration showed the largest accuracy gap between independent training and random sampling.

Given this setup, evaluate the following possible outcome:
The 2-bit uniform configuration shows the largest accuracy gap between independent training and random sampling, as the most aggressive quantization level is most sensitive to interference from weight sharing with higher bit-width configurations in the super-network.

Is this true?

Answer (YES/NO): YES